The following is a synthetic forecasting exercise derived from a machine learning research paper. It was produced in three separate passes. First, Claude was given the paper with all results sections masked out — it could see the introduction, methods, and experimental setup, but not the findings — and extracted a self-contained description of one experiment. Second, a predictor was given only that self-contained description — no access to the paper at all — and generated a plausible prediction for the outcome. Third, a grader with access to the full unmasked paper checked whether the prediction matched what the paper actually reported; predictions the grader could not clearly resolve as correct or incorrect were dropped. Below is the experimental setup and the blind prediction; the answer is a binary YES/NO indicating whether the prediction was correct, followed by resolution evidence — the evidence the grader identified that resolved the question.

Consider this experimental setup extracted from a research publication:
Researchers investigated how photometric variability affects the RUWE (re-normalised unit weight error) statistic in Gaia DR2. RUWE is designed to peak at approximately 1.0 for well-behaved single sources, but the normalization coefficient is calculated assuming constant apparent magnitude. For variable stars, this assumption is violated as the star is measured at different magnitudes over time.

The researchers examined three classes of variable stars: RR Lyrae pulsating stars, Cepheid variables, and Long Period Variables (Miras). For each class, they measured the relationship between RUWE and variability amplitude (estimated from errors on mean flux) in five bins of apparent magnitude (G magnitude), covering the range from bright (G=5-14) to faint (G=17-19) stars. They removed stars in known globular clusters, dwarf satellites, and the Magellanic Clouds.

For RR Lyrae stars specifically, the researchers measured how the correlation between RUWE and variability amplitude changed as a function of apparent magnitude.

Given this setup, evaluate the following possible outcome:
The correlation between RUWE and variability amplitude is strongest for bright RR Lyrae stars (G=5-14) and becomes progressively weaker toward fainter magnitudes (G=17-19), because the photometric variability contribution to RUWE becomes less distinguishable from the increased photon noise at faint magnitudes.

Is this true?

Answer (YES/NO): YES